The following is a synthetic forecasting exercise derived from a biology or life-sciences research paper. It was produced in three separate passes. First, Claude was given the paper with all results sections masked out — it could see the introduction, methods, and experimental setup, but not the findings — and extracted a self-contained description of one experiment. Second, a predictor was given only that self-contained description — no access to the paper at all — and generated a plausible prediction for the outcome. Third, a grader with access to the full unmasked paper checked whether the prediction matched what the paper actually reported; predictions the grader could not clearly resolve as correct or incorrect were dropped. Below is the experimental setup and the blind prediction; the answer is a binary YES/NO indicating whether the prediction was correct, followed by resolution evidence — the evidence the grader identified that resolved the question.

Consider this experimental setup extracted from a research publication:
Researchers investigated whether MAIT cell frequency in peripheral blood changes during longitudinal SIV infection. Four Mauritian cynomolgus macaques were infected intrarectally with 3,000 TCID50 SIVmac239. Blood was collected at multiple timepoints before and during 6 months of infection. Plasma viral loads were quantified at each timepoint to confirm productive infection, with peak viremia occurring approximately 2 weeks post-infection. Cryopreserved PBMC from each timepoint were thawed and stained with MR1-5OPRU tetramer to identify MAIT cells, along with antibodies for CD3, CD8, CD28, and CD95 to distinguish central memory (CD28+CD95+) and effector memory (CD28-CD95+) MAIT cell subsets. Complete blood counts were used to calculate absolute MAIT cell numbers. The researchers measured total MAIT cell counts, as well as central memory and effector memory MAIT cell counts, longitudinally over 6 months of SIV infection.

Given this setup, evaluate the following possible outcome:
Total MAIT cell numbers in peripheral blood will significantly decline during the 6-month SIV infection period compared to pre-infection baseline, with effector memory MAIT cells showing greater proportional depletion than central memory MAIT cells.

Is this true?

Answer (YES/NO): NO